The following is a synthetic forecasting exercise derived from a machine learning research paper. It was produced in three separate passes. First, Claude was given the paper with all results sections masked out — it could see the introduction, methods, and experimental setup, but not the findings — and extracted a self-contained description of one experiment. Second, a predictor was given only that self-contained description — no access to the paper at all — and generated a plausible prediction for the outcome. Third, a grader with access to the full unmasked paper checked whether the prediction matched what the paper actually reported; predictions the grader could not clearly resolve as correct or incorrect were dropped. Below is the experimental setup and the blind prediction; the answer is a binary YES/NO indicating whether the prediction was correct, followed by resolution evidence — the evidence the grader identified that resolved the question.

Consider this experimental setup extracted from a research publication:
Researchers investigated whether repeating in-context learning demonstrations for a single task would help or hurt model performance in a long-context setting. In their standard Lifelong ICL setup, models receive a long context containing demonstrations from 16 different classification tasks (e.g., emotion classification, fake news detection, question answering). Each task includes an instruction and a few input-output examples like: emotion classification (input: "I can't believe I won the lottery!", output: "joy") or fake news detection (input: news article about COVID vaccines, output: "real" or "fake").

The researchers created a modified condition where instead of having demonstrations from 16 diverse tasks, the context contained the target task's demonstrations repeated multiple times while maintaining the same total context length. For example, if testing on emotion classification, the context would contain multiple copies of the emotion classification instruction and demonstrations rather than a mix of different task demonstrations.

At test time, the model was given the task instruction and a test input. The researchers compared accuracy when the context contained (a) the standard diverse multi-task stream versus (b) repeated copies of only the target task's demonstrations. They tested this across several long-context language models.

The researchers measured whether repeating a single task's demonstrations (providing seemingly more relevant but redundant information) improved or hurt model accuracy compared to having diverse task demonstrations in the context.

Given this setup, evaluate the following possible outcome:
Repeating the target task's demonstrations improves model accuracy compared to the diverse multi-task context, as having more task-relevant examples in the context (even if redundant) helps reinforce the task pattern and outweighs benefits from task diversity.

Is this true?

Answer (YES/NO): YES